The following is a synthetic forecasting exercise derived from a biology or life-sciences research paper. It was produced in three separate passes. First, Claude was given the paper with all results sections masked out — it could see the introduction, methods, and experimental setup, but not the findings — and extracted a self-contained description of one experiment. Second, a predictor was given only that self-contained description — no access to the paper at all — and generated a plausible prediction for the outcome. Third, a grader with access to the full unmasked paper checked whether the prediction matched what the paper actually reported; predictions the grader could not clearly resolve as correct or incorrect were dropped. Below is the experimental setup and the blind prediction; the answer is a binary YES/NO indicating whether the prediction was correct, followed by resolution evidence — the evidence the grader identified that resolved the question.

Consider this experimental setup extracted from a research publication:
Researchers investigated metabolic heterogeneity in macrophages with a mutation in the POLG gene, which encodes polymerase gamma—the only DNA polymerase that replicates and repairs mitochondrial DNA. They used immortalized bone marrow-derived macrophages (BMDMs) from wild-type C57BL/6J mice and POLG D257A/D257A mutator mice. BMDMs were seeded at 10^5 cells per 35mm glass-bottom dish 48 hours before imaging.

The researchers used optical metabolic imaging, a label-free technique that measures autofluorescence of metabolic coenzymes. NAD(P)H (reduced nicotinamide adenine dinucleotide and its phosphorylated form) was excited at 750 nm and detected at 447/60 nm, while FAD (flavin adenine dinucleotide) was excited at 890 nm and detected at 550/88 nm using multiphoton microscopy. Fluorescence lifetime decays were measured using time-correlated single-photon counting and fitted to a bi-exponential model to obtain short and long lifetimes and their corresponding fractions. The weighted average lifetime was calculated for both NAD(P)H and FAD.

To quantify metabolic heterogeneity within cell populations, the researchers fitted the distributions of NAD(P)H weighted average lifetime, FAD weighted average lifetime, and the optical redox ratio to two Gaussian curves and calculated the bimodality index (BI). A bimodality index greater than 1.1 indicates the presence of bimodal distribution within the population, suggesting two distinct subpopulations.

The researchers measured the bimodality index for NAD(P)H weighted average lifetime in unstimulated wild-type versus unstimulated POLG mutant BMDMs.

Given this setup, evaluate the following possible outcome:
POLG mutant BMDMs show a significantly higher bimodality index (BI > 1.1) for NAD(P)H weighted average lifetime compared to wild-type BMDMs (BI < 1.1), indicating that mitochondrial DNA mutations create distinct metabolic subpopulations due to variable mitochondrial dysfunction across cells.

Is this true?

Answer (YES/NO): NO